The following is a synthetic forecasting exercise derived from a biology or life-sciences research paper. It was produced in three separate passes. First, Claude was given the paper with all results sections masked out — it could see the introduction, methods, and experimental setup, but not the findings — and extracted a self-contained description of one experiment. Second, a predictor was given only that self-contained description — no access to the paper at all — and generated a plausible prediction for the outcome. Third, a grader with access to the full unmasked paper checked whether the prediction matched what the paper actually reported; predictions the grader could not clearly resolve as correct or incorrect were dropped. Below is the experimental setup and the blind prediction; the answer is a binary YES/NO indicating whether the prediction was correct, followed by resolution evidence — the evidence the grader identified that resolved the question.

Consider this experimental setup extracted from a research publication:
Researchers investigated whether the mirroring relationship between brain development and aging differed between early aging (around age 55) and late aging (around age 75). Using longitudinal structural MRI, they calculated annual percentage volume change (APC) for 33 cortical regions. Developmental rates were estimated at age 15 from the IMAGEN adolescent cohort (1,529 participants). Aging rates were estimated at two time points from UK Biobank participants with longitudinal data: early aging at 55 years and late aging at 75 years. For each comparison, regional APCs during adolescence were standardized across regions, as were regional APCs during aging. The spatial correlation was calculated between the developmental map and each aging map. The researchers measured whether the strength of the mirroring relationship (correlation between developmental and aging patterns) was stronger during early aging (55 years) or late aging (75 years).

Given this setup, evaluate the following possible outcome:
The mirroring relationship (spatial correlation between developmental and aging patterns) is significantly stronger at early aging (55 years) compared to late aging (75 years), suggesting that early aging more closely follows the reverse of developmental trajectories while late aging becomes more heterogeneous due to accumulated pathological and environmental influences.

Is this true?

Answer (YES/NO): YES